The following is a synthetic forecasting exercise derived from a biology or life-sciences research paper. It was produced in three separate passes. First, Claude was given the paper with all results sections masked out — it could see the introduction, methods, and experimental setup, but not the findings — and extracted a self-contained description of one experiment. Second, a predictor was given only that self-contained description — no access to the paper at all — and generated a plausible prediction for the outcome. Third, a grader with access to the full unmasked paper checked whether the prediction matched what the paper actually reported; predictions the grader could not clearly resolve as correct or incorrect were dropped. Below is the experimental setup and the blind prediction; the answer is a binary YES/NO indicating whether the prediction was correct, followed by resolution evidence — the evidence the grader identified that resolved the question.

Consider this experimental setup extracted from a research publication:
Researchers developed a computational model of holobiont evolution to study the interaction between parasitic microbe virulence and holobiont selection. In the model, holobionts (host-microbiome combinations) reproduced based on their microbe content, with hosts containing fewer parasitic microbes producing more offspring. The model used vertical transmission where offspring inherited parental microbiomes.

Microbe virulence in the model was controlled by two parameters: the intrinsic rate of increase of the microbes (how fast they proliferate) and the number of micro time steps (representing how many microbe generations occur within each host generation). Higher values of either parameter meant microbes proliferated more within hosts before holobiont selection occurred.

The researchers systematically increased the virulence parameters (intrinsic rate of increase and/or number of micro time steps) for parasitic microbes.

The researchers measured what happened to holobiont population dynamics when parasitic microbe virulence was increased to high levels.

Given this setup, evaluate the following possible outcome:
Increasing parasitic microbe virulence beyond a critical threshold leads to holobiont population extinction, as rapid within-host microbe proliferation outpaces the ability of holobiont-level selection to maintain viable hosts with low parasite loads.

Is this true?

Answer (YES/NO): YES